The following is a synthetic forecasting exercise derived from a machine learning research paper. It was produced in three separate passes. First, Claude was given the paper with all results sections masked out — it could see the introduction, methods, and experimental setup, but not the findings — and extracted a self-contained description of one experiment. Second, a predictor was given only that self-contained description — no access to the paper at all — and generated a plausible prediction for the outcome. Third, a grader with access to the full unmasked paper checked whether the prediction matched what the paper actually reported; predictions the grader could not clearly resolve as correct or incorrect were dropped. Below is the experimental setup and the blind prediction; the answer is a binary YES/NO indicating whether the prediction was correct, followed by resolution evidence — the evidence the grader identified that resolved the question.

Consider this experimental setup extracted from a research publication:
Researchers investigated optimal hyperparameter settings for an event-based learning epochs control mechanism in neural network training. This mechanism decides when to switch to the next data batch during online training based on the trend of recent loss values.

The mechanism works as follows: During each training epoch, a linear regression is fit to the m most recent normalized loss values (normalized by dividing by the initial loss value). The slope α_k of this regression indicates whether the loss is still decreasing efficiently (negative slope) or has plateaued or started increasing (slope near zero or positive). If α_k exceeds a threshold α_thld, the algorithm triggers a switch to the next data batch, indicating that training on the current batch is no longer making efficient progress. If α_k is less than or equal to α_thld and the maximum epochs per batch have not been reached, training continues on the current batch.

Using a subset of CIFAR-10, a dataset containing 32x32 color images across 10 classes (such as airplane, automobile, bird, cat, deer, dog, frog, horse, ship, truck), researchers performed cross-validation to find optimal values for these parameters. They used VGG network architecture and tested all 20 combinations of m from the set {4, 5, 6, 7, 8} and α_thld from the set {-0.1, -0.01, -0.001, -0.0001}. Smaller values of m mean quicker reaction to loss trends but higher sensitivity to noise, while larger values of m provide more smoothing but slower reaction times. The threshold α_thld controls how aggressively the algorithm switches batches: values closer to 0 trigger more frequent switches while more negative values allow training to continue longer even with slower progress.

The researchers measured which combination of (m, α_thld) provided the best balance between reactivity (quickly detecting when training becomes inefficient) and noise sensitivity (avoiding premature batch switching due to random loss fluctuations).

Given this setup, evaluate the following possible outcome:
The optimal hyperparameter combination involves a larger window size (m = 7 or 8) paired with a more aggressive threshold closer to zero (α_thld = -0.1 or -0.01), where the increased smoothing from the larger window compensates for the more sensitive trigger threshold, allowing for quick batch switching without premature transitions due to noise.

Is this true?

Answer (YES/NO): NO